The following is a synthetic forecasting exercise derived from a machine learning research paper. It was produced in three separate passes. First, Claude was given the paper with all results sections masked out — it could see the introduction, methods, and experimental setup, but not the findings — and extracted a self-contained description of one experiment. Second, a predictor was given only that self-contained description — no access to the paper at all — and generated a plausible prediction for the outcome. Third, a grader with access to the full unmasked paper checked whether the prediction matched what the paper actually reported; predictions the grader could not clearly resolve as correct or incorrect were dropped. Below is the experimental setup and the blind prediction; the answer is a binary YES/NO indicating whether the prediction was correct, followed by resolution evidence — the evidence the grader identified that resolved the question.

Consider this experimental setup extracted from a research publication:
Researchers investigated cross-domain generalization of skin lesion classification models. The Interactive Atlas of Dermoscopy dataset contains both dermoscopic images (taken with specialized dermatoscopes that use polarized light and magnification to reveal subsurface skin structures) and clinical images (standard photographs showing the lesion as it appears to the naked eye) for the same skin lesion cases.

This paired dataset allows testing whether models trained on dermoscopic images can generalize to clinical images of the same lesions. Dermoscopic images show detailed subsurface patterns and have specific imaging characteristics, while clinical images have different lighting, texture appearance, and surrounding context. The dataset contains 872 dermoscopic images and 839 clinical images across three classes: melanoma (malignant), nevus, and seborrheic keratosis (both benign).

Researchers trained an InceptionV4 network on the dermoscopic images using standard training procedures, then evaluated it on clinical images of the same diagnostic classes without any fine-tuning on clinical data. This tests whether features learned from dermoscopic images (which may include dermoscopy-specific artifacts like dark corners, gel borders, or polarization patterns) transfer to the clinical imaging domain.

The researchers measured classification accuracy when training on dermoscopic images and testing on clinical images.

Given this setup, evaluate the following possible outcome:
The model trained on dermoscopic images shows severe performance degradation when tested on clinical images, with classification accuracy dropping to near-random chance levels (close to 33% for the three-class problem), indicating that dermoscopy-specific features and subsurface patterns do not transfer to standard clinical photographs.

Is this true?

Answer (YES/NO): NO